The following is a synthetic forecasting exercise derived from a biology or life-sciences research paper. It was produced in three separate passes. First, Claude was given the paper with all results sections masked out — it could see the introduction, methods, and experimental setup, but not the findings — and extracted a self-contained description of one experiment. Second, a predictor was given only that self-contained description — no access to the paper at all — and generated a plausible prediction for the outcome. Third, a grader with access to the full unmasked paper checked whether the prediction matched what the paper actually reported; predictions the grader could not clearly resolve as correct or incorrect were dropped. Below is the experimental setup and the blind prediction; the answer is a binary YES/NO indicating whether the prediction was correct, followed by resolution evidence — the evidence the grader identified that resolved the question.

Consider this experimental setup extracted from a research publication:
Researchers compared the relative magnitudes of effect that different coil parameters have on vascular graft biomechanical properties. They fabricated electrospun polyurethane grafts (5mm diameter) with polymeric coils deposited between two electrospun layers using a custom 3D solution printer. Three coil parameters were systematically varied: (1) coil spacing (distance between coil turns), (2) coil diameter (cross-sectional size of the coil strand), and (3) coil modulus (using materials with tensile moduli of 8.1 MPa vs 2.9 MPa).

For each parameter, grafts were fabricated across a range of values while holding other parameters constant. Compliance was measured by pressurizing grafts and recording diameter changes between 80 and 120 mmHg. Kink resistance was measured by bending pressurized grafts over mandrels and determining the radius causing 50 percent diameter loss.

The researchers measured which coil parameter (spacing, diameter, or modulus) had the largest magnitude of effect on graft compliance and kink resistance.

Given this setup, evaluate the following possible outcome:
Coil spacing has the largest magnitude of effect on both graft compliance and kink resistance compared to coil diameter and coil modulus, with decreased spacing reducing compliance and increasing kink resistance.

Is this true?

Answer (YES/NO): YES